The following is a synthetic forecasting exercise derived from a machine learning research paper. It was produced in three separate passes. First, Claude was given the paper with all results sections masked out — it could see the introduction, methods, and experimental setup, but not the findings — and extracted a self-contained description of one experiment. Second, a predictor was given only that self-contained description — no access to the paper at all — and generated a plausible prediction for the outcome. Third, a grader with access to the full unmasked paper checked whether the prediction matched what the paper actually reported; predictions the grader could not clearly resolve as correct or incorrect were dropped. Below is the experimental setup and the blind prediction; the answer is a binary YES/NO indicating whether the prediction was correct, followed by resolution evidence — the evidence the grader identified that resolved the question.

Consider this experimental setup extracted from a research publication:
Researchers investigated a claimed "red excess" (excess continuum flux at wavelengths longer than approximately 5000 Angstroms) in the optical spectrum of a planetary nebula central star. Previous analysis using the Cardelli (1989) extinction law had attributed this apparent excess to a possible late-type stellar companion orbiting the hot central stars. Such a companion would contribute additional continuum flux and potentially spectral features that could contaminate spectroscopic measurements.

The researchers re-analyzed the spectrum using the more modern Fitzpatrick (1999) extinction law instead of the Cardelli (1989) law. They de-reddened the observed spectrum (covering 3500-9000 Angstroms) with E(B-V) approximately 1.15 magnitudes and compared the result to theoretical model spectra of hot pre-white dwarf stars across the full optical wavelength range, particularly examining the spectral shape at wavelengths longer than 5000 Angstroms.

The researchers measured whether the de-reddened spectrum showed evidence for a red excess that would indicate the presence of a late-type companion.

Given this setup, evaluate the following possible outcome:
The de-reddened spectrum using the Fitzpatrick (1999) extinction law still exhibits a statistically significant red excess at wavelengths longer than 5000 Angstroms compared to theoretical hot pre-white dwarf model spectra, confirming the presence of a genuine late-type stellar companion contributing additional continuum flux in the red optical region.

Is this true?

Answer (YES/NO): NO